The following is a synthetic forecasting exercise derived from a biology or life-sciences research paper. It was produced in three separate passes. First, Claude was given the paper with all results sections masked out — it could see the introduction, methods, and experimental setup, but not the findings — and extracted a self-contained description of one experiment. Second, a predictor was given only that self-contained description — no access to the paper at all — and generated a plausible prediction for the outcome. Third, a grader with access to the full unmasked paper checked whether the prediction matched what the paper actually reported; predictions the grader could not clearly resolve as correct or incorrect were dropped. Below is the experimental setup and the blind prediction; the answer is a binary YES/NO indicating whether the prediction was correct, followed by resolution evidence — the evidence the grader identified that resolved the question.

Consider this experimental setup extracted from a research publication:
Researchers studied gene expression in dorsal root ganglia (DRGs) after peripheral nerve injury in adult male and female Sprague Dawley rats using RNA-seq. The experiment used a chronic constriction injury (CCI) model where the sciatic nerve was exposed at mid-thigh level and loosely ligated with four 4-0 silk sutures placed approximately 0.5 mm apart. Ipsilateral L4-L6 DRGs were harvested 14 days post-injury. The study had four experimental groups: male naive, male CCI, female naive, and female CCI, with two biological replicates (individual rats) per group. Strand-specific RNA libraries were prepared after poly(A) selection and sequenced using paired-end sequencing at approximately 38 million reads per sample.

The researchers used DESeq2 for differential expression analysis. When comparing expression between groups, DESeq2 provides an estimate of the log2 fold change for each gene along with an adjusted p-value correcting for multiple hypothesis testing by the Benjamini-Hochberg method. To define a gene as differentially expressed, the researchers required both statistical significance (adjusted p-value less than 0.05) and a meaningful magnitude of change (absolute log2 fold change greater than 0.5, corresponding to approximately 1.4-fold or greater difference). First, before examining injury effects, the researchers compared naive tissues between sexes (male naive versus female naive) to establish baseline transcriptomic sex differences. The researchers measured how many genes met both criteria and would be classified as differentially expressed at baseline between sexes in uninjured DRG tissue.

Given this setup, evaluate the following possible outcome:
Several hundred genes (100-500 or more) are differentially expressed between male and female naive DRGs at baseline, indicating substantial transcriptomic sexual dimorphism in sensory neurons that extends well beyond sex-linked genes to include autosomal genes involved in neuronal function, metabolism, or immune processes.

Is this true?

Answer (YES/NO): YES